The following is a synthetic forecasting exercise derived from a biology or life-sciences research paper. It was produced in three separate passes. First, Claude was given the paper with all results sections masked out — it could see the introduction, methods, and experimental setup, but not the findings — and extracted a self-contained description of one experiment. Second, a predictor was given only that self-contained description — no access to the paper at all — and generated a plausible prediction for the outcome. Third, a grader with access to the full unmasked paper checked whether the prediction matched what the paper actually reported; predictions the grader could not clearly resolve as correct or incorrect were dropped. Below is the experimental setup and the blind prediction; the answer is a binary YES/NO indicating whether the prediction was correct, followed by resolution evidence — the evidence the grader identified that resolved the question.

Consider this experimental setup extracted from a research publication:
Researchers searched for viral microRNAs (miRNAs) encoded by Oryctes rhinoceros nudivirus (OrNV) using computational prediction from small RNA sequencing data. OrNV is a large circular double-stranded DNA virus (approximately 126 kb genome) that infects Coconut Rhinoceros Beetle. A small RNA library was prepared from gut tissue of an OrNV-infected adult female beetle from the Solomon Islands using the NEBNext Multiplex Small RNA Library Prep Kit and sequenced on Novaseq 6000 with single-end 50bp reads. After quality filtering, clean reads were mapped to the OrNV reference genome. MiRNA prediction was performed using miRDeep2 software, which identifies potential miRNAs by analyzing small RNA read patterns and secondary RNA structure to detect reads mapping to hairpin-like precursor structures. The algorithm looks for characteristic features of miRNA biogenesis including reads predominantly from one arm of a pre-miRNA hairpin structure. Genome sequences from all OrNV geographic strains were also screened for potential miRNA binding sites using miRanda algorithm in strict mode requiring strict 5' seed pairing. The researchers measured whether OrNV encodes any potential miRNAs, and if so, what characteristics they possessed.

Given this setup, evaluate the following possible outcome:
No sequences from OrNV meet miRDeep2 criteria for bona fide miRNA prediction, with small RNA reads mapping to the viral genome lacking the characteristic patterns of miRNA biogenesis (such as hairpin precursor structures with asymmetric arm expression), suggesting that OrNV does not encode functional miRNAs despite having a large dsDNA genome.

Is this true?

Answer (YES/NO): NO